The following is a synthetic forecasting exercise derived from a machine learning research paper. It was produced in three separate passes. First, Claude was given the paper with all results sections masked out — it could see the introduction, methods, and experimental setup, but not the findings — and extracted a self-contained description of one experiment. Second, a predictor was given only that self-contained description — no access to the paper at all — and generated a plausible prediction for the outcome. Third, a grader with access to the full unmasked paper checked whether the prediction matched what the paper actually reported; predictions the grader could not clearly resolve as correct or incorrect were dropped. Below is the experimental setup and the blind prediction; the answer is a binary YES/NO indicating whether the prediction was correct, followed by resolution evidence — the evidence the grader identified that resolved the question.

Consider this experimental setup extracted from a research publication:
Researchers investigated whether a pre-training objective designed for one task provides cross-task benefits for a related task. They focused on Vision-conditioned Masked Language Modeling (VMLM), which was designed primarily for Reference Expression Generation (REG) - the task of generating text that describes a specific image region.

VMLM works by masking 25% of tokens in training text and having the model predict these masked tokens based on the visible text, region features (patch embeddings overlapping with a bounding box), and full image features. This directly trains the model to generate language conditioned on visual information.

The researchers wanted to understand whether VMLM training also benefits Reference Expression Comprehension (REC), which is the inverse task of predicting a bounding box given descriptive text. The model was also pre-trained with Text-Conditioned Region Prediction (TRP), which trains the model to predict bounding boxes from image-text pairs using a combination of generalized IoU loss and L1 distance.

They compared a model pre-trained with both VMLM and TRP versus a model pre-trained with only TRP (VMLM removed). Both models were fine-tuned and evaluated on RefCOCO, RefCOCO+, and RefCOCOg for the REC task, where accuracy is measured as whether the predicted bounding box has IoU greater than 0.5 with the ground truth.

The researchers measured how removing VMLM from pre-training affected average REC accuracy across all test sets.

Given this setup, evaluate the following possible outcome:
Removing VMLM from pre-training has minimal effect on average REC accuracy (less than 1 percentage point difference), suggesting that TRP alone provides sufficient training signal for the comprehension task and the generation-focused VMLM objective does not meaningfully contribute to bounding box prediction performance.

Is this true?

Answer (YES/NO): NO